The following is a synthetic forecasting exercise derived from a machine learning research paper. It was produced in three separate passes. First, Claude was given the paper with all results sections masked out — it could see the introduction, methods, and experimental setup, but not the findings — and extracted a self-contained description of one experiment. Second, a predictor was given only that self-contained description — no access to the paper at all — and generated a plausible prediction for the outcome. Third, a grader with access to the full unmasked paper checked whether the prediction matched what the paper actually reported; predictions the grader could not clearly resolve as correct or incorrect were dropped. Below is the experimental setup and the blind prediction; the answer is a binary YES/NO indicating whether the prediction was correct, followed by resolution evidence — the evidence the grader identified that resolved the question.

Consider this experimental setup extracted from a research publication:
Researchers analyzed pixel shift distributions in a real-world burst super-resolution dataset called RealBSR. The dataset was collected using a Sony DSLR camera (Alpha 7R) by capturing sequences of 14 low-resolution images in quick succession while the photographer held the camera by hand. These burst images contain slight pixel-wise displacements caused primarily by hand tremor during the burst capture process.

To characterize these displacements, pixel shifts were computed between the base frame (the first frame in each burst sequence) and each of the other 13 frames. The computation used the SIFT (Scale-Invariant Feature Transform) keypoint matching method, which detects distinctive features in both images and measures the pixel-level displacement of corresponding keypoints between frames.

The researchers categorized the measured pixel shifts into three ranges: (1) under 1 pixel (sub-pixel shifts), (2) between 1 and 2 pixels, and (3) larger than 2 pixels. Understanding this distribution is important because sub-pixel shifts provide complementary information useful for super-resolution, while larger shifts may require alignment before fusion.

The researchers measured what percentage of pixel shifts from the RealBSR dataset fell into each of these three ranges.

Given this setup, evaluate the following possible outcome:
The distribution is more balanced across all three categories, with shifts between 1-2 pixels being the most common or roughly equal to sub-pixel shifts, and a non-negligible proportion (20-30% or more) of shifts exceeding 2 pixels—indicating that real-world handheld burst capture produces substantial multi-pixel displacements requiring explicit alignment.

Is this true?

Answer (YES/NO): NO